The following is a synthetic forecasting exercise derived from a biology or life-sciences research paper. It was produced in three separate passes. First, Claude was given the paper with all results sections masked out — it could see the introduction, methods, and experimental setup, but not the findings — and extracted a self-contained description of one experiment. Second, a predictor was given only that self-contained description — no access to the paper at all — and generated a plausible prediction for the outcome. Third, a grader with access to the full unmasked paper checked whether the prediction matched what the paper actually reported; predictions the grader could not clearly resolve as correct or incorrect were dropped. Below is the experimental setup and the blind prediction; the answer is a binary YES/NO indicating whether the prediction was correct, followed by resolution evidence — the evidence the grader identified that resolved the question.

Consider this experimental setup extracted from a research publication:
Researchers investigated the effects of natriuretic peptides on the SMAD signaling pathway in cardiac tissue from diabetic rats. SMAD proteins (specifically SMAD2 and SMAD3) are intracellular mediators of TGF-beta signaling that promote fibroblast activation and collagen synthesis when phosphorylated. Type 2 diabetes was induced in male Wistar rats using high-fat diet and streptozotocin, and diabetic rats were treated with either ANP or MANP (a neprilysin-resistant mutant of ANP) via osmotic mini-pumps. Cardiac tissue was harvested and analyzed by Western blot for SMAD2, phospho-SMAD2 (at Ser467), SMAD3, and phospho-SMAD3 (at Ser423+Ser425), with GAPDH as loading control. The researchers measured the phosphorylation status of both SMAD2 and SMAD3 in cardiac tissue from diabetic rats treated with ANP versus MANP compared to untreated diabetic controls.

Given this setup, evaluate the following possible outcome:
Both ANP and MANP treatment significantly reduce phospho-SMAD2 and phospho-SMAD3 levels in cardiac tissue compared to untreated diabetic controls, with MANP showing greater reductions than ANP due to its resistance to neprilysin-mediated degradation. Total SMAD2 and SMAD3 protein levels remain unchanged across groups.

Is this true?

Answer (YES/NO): NO